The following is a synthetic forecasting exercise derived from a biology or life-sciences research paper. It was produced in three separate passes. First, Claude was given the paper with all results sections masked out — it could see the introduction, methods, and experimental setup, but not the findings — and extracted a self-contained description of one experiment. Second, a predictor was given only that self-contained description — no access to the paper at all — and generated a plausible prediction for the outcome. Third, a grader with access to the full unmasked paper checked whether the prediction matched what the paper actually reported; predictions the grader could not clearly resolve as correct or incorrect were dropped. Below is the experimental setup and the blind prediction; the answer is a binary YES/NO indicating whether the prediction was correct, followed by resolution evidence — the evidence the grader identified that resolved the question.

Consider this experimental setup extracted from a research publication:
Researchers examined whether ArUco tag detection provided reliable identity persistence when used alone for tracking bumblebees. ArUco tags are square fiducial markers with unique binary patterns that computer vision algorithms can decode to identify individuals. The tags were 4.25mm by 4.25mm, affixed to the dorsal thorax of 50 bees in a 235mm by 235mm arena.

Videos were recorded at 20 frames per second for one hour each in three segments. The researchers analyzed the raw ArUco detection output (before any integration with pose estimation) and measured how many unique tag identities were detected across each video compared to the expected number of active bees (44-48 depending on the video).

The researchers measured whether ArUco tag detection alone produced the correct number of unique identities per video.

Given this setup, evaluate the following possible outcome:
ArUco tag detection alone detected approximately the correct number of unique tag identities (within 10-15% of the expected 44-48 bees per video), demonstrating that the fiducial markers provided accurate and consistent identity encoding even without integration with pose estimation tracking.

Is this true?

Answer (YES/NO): YES